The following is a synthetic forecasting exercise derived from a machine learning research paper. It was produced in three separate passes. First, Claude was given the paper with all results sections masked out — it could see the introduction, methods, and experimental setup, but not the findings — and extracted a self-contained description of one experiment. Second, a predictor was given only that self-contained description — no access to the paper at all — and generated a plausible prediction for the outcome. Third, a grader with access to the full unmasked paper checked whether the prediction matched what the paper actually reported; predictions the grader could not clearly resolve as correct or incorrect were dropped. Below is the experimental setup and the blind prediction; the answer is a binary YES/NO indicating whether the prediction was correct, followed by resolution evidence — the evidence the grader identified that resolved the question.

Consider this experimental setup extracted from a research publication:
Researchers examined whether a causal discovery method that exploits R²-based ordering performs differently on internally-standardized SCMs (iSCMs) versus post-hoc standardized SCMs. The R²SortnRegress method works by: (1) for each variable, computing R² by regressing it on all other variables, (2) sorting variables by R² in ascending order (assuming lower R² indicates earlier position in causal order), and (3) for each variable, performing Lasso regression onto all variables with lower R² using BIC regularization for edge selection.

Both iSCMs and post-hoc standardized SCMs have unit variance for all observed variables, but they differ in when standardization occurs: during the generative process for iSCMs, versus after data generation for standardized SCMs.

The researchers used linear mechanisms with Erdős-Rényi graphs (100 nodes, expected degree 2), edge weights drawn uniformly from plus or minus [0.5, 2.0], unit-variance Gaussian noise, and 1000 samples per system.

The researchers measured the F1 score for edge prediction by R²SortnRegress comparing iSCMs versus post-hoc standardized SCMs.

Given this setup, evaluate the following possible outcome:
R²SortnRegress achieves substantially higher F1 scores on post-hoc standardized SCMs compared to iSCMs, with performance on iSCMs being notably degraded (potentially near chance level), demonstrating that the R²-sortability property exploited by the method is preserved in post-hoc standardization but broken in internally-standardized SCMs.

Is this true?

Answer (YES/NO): NO